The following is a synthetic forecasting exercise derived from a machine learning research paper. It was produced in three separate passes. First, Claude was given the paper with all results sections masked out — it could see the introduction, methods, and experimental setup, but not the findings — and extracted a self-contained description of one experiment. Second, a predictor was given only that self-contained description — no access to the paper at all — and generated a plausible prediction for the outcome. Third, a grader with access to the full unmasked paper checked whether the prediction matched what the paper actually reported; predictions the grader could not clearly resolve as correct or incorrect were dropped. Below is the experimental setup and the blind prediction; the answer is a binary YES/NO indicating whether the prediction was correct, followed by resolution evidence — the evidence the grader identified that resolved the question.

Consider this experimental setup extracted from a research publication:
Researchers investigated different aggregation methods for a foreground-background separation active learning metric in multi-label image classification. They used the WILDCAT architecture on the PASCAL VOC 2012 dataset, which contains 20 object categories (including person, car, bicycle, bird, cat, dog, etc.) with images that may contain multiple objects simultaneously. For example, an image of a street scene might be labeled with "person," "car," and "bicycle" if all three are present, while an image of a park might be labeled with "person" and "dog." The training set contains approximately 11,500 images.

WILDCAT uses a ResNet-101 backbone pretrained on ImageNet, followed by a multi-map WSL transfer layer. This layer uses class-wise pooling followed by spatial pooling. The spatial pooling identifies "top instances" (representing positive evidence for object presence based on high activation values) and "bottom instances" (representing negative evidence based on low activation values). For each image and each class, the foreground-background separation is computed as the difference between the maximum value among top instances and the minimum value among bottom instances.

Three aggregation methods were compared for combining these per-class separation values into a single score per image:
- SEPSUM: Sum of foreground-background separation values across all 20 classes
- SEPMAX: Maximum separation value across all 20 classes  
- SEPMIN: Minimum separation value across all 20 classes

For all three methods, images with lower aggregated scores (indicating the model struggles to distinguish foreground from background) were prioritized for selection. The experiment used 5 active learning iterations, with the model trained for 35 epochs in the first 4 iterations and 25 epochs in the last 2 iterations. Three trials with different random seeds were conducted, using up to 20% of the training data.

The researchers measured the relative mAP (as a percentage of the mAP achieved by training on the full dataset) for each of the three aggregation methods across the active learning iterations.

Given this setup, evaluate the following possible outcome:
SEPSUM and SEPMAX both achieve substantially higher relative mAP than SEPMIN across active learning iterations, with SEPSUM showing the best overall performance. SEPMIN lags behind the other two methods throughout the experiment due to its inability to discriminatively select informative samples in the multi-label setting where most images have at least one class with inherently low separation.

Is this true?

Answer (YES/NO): NO